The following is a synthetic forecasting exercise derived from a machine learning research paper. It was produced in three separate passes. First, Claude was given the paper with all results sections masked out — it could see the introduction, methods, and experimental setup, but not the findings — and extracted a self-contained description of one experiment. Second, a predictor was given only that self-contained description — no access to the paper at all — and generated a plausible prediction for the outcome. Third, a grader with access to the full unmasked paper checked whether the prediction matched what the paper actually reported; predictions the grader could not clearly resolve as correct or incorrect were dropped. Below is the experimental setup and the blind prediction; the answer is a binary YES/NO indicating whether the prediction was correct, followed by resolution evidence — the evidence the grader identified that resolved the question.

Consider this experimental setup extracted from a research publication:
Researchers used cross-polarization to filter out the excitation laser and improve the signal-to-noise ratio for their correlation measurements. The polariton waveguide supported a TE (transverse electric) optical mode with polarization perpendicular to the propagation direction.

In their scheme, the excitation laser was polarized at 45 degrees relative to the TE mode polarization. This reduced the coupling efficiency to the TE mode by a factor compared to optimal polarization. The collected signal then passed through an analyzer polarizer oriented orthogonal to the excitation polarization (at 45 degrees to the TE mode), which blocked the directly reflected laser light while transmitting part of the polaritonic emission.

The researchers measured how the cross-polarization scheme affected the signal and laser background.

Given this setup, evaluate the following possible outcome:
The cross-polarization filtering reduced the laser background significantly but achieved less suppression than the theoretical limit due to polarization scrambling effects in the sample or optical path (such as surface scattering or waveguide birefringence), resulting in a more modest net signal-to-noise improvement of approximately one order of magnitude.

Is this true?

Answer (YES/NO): NO